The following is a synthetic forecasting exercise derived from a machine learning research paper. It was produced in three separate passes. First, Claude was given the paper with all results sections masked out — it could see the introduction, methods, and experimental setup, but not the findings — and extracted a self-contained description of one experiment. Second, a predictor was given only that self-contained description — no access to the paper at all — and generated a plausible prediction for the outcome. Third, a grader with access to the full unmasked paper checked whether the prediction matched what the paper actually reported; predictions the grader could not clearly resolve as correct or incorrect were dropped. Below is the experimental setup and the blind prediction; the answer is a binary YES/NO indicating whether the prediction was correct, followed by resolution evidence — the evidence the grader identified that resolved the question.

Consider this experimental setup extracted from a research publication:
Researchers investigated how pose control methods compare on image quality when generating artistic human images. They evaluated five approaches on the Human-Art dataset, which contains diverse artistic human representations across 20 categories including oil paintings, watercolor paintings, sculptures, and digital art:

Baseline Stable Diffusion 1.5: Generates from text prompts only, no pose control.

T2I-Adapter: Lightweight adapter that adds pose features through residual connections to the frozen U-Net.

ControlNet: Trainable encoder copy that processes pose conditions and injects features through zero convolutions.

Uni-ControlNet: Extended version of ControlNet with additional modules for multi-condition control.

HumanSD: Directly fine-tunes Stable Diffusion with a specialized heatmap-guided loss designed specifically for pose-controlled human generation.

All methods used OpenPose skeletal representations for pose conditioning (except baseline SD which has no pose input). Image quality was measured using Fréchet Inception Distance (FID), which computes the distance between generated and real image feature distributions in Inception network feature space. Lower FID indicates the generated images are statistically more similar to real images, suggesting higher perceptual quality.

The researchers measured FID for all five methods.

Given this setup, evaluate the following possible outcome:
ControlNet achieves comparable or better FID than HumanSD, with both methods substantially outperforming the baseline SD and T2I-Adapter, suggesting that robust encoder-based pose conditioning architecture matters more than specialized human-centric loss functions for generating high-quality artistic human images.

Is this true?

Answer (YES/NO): NO